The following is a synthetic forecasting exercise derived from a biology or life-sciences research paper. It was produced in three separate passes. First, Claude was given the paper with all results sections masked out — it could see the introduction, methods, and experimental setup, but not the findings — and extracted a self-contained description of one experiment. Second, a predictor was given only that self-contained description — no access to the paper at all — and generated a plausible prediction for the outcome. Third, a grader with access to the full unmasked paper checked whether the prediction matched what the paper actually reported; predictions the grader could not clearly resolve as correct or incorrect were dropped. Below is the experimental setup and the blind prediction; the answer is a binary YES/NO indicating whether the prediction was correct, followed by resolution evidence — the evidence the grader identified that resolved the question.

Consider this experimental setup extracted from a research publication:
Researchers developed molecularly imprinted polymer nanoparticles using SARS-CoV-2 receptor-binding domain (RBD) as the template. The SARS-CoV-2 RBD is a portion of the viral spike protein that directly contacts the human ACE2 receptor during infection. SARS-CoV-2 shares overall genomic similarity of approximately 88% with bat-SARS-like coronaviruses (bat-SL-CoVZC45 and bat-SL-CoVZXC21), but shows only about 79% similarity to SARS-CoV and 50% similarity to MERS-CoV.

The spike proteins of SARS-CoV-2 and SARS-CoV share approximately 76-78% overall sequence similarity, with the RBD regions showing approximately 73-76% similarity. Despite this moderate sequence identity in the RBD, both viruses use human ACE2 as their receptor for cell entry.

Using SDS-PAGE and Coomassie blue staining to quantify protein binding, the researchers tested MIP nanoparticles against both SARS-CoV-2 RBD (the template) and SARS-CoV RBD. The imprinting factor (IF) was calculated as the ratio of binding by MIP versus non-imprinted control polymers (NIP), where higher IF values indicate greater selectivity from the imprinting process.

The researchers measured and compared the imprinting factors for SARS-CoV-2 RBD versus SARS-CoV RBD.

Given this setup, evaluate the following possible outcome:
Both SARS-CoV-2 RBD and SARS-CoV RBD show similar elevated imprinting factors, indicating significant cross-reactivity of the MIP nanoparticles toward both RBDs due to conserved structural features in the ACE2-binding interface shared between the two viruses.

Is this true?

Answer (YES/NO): NO